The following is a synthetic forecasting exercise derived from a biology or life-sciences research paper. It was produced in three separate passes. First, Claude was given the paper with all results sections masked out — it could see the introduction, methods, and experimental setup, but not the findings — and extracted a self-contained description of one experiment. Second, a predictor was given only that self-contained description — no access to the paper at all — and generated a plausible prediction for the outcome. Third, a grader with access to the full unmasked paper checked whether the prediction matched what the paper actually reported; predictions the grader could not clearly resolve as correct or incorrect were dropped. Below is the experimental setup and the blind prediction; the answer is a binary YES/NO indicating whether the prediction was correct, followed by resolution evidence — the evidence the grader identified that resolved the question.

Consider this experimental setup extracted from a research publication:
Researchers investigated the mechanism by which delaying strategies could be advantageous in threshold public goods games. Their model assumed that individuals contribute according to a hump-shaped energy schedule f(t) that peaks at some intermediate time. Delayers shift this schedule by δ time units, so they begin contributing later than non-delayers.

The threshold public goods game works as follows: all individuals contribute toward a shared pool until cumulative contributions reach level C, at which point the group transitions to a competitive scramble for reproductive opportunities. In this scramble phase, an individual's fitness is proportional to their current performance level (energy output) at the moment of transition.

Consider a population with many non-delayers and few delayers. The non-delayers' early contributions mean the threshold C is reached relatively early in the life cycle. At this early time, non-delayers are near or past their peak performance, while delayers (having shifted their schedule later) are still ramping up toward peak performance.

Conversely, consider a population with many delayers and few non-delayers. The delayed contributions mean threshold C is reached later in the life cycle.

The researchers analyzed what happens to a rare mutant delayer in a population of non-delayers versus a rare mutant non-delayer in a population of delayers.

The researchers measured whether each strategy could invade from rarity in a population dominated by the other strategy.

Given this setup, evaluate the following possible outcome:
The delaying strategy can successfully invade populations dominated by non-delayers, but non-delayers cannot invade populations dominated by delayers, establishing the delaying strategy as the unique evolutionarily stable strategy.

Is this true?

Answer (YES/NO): NO